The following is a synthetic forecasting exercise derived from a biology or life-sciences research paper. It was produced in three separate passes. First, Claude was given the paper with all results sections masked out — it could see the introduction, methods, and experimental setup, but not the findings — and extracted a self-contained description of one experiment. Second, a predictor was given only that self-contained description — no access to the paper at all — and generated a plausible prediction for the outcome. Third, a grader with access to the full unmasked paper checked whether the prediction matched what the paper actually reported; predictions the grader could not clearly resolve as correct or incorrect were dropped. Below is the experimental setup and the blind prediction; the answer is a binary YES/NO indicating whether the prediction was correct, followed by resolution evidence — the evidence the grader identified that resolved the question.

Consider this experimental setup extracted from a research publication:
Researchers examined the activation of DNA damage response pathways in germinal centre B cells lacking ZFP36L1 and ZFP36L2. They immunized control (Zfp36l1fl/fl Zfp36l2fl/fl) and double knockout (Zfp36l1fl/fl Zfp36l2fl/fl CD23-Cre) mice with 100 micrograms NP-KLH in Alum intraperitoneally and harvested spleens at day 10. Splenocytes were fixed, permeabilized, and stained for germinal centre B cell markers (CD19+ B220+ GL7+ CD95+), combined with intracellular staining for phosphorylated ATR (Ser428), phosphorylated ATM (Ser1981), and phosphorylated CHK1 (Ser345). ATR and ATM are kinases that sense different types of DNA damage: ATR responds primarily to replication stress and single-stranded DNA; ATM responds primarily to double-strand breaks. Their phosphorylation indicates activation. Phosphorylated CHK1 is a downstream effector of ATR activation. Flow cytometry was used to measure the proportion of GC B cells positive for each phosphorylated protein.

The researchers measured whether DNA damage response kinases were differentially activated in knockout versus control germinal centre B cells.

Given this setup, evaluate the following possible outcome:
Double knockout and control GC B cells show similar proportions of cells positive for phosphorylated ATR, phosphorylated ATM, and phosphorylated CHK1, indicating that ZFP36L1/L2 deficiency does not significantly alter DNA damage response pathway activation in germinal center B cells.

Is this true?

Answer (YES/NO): NO